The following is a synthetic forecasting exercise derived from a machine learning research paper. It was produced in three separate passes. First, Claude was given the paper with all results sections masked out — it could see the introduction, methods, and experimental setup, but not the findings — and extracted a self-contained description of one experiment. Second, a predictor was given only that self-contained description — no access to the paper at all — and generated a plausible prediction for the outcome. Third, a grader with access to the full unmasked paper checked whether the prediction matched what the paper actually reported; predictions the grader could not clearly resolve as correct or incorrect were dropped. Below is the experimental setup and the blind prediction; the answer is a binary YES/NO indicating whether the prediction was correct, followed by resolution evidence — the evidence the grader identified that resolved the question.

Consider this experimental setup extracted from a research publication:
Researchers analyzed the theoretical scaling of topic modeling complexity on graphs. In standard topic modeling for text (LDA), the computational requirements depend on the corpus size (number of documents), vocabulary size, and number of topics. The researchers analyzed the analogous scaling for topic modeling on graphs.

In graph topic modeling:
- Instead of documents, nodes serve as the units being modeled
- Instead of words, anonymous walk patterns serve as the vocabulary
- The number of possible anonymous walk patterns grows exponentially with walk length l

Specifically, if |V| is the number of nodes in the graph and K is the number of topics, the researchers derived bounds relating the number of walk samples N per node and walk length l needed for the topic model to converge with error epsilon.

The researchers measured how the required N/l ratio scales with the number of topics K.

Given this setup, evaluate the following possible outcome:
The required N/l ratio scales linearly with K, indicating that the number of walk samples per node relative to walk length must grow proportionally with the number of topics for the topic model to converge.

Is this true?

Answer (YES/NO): NO